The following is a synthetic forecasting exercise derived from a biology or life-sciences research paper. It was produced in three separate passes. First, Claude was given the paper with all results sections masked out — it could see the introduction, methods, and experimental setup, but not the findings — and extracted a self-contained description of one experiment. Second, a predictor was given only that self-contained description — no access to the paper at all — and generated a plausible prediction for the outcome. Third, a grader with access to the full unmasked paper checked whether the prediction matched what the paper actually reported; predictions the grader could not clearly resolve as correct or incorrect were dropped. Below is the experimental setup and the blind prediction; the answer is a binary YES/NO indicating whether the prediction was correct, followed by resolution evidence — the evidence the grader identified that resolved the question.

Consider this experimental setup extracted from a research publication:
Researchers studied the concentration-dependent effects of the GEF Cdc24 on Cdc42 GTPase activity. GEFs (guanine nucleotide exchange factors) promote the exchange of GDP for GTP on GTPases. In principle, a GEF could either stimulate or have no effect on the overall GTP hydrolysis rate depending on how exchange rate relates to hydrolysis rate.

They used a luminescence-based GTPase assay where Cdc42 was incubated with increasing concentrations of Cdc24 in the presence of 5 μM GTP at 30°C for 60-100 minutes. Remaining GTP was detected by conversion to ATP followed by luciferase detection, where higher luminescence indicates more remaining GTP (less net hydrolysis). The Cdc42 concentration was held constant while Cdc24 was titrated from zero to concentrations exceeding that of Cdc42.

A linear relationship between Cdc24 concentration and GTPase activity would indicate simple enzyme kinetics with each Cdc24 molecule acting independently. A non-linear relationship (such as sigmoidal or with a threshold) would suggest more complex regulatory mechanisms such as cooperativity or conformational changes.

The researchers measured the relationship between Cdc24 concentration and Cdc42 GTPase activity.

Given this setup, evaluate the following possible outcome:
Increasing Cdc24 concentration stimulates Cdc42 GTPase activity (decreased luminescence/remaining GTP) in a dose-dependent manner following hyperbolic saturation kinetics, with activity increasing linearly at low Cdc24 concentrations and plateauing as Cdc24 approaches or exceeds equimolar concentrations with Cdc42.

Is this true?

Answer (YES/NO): NO